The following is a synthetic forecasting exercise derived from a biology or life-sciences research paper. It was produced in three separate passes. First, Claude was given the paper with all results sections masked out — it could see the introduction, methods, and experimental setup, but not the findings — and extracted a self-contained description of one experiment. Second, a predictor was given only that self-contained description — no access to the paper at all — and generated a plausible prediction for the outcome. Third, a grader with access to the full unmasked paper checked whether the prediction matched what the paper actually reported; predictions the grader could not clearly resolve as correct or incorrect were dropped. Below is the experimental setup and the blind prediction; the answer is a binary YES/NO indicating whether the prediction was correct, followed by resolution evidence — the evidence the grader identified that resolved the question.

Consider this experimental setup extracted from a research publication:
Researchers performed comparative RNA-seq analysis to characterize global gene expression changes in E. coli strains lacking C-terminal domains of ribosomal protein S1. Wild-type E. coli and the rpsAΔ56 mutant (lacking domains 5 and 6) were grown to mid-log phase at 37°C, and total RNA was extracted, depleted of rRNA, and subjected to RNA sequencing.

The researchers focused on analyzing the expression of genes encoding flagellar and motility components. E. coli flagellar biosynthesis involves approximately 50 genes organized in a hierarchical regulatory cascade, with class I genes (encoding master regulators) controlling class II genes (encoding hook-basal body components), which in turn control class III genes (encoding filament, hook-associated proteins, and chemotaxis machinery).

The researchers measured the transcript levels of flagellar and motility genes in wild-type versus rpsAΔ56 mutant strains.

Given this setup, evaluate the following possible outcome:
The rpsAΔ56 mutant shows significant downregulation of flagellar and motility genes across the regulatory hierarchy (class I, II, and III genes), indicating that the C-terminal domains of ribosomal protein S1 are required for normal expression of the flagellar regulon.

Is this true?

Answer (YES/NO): YES